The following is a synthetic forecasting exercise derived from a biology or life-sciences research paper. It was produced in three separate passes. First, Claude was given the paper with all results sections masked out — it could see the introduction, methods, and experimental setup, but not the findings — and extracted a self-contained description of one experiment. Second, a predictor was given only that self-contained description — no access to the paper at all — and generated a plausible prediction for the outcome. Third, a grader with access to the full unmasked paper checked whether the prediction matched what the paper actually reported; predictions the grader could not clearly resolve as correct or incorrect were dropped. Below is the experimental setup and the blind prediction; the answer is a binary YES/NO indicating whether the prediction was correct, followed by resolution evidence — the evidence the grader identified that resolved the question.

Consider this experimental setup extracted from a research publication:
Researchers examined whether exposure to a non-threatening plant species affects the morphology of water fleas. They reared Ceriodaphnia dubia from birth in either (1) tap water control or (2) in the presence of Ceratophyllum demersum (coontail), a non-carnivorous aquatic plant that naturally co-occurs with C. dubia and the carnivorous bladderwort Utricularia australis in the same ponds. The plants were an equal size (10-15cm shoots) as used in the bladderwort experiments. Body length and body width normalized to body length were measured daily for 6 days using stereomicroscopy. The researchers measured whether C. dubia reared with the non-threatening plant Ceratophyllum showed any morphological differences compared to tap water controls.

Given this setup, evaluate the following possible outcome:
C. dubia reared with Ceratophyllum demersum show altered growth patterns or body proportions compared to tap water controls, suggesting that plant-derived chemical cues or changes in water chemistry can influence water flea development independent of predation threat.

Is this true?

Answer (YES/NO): NO